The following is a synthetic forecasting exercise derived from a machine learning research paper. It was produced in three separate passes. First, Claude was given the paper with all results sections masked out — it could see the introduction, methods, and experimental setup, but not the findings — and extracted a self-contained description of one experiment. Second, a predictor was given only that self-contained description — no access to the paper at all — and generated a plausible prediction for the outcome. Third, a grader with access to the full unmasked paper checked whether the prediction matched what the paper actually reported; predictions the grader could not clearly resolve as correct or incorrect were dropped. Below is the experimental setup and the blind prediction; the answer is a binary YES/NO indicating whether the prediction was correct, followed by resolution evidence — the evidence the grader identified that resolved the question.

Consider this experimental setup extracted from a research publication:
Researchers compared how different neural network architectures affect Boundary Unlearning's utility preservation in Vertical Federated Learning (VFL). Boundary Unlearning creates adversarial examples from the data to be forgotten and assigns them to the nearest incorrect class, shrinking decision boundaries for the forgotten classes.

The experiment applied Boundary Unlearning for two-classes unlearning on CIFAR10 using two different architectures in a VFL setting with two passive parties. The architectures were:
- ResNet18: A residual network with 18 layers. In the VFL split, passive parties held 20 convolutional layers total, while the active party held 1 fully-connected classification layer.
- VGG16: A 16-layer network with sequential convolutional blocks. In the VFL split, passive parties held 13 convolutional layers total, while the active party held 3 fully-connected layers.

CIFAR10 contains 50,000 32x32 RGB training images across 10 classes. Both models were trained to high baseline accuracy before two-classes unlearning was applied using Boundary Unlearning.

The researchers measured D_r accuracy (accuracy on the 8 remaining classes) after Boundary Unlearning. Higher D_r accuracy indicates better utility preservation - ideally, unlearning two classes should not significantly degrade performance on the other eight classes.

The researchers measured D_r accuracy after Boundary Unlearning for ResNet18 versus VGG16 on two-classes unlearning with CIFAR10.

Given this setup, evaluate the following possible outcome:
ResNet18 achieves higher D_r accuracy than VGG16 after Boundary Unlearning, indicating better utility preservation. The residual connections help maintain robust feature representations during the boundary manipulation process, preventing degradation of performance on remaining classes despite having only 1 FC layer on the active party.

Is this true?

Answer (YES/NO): NO